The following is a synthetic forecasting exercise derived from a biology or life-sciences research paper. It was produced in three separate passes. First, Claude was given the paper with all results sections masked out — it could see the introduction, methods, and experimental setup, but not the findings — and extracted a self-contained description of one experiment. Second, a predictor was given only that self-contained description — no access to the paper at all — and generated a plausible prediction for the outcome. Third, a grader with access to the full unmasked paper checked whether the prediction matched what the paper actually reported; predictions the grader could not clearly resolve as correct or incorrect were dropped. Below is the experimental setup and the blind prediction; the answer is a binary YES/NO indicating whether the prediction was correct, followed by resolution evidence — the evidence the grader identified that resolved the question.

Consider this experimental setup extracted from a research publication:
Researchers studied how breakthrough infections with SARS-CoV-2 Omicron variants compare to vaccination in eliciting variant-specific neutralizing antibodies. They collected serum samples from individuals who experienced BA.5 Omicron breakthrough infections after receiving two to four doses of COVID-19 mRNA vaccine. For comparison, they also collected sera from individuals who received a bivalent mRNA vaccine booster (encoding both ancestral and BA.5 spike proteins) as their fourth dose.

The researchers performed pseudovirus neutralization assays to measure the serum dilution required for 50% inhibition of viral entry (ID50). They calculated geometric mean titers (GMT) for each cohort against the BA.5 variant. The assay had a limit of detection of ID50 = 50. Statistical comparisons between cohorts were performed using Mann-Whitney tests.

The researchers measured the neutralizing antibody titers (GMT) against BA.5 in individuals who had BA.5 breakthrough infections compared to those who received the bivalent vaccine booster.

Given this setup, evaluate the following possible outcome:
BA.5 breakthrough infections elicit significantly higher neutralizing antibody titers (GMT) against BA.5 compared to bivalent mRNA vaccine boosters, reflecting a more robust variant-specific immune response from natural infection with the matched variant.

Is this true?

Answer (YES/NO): YES